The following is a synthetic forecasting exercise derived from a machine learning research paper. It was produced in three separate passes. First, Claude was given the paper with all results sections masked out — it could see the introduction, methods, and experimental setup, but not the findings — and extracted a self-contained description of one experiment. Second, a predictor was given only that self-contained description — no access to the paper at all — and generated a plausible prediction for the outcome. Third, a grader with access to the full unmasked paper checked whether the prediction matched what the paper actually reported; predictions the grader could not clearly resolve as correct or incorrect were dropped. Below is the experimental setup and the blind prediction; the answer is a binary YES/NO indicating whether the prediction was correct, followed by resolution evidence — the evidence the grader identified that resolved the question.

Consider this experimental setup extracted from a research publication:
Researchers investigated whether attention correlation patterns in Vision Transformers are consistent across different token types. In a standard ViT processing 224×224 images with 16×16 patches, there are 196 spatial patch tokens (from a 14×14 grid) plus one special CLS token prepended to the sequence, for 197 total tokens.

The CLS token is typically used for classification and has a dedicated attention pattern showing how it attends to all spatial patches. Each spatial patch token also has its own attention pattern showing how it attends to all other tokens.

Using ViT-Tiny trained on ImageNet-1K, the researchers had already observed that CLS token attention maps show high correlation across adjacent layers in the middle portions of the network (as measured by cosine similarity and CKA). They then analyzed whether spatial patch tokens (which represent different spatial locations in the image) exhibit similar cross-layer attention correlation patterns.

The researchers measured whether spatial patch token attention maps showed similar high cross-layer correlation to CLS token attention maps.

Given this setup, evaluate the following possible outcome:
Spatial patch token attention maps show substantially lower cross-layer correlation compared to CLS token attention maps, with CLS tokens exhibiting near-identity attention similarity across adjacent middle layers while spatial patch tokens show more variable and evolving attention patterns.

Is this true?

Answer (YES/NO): NO